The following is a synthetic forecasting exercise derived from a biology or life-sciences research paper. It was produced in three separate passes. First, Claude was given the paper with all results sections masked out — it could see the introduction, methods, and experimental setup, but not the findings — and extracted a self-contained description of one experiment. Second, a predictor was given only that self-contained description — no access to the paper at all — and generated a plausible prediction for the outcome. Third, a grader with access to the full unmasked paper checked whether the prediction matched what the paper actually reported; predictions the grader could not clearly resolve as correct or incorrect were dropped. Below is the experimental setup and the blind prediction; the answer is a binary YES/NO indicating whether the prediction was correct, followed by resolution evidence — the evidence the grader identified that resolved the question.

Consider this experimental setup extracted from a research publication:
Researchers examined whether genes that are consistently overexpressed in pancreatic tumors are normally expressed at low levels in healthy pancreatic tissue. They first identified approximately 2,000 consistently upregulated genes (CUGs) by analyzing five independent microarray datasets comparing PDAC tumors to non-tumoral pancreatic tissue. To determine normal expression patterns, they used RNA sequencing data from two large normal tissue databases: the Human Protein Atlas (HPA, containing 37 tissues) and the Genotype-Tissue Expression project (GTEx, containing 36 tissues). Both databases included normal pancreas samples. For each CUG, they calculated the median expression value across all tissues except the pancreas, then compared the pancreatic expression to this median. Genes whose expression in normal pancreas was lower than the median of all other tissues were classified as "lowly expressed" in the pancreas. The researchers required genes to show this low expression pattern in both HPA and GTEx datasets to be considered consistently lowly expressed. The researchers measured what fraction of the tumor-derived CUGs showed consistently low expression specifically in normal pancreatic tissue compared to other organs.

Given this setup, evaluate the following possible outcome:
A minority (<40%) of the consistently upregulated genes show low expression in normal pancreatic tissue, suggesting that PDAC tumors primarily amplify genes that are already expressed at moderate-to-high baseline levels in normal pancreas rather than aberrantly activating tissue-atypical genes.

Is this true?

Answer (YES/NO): NO